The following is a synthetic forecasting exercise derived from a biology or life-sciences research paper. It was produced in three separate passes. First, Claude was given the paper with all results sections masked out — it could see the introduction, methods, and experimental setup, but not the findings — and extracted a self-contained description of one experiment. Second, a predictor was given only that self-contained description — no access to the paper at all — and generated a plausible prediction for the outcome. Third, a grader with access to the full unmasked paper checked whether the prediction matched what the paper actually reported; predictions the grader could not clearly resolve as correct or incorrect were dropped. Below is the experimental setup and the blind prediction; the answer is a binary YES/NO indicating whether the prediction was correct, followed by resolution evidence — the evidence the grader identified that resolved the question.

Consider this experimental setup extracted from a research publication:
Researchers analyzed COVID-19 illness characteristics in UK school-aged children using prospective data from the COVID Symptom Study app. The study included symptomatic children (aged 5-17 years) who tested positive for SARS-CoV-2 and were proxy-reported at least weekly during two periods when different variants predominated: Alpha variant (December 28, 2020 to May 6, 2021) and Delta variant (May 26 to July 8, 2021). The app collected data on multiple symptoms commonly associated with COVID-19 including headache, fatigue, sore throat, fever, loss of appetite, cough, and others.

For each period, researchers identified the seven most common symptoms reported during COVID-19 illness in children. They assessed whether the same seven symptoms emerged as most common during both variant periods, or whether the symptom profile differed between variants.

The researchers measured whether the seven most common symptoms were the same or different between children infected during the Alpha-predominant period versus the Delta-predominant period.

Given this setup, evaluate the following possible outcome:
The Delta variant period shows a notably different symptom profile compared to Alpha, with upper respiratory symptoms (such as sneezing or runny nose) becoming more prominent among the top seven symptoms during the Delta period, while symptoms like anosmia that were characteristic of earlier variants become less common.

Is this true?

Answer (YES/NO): NO